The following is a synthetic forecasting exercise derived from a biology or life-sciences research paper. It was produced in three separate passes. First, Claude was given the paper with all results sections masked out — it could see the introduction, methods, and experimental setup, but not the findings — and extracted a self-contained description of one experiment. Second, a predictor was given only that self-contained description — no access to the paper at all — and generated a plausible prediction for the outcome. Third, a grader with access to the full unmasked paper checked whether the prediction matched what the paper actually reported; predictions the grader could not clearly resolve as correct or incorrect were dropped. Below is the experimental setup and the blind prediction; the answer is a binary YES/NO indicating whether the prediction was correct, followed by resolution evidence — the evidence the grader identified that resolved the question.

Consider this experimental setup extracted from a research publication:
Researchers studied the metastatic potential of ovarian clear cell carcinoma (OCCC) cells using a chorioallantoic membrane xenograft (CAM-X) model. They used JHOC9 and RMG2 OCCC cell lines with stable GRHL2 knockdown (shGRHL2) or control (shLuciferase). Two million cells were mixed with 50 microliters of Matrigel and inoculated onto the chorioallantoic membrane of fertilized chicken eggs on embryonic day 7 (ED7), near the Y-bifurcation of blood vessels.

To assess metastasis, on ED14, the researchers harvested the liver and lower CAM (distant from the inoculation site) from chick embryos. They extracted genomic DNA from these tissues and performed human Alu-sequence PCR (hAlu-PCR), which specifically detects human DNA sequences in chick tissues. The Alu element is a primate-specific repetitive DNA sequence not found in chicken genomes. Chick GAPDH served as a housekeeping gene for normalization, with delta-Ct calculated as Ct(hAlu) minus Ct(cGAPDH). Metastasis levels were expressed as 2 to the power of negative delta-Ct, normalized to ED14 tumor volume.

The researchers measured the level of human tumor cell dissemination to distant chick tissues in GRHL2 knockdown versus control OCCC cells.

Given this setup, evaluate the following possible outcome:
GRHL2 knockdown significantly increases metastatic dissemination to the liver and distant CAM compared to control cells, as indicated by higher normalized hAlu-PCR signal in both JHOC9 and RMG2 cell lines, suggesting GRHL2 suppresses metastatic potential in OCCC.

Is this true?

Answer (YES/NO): NO